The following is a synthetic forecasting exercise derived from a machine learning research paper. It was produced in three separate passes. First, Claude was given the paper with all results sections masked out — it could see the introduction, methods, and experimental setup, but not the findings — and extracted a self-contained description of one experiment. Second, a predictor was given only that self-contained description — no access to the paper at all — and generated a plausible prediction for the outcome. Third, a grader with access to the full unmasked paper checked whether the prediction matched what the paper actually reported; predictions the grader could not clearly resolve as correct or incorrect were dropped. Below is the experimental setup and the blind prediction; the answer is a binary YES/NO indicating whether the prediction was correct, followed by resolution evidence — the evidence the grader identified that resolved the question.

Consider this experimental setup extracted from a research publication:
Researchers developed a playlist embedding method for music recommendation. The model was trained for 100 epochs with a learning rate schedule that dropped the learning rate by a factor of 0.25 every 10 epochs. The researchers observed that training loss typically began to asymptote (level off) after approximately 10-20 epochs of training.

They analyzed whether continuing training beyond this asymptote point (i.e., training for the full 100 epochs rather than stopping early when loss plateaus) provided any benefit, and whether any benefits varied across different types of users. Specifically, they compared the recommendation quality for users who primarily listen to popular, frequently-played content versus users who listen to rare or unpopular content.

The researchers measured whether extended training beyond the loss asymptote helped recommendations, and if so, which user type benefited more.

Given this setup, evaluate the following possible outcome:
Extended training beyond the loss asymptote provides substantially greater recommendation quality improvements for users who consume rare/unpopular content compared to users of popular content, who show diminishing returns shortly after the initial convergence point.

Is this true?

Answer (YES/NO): YES